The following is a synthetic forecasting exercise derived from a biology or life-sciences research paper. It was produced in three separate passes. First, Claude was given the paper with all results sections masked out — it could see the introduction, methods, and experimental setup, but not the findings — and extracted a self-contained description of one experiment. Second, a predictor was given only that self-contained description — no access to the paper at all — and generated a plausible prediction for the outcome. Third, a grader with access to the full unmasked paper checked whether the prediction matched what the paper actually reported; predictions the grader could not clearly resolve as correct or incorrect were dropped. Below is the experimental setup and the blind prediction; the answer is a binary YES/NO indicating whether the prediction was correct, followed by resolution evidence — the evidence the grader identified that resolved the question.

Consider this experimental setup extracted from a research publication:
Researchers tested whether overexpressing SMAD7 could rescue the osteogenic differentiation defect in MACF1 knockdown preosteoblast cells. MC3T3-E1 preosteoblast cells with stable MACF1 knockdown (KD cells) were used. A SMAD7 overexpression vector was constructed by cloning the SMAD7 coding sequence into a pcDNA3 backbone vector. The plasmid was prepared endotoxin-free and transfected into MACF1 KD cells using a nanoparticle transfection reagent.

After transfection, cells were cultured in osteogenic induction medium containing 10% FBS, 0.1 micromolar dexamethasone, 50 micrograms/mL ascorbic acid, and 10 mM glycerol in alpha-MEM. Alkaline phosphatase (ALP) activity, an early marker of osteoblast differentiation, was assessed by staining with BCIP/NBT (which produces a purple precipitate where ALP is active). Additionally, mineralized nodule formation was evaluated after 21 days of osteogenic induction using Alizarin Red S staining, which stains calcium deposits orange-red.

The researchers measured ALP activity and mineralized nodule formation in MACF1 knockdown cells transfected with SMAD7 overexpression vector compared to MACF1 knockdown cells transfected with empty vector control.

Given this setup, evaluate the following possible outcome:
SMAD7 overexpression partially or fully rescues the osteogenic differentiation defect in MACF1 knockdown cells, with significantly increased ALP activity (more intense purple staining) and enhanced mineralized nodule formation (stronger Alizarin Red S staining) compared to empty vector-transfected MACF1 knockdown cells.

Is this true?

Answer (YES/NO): NO